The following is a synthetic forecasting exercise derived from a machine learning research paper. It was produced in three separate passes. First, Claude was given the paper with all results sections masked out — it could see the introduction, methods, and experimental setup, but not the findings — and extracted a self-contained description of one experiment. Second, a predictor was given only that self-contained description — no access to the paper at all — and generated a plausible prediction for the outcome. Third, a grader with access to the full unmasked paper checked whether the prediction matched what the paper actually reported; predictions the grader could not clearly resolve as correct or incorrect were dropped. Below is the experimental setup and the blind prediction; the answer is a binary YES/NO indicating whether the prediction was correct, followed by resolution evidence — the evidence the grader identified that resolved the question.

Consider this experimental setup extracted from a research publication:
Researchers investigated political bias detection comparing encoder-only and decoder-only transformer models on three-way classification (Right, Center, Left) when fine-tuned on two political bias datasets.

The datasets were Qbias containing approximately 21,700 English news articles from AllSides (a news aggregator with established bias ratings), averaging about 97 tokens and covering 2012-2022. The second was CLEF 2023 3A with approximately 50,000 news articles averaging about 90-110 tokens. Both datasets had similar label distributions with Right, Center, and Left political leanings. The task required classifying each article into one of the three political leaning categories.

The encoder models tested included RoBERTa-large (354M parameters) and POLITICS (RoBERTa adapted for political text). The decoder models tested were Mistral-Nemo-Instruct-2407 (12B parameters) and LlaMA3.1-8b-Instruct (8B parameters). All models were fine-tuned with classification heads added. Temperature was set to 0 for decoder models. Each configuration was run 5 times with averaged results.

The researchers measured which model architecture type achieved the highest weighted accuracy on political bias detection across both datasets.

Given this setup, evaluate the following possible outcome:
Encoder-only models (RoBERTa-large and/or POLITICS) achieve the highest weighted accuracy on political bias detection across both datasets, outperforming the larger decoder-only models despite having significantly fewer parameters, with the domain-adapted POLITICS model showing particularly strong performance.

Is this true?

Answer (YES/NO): NO